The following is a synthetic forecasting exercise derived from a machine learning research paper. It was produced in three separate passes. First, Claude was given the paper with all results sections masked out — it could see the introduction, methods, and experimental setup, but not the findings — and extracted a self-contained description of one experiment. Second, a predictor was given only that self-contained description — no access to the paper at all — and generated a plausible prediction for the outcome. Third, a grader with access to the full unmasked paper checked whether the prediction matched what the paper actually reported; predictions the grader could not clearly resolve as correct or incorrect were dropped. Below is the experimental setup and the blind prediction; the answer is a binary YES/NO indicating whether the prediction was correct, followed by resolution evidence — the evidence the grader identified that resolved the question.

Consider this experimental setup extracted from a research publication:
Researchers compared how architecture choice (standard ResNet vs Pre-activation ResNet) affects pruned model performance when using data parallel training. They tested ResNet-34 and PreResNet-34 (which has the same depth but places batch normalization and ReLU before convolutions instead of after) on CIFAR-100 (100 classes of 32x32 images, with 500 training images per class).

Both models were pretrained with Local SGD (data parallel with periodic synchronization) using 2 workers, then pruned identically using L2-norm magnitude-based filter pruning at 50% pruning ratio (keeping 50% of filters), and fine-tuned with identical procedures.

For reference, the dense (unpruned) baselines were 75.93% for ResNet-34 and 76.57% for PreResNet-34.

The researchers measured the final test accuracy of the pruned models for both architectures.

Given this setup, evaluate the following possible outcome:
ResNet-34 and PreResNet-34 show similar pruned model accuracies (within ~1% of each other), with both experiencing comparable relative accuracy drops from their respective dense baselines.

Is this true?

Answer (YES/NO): NO